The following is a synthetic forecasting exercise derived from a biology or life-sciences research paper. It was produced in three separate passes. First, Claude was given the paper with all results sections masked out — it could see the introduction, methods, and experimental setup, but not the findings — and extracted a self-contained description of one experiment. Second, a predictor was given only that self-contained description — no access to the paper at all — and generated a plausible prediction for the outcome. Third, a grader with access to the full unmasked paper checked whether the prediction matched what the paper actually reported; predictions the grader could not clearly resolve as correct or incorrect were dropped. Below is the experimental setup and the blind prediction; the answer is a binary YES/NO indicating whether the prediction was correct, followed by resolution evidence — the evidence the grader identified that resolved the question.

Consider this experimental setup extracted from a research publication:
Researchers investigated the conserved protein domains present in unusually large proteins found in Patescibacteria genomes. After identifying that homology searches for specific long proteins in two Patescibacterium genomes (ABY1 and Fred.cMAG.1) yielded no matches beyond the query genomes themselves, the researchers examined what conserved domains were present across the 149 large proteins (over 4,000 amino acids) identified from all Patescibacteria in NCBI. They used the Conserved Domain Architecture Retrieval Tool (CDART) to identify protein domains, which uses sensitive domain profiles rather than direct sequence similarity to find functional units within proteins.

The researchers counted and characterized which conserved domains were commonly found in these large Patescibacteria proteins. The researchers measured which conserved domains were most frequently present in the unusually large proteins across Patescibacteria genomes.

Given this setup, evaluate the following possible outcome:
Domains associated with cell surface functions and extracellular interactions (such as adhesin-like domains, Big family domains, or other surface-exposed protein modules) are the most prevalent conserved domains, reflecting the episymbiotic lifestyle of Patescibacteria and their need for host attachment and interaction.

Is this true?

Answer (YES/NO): YES